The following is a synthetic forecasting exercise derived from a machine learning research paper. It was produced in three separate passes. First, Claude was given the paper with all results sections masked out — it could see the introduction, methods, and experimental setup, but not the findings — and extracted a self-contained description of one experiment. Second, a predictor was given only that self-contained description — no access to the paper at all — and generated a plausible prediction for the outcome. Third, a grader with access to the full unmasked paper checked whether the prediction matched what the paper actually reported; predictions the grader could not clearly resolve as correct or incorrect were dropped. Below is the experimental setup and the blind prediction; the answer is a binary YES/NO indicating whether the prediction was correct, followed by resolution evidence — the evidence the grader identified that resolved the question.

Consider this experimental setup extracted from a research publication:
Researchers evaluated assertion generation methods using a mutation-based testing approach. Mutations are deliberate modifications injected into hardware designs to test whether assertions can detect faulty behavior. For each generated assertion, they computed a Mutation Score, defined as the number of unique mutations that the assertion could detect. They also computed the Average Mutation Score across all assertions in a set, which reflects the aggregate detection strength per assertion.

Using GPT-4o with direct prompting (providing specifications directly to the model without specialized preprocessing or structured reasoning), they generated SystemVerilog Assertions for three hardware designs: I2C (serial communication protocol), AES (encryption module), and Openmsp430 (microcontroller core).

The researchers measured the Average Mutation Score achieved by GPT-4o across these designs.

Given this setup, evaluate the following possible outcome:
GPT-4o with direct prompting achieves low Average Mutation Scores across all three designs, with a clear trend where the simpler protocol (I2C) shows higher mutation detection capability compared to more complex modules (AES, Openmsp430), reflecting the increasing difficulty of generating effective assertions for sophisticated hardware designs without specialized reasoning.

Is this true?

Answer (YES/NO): YES